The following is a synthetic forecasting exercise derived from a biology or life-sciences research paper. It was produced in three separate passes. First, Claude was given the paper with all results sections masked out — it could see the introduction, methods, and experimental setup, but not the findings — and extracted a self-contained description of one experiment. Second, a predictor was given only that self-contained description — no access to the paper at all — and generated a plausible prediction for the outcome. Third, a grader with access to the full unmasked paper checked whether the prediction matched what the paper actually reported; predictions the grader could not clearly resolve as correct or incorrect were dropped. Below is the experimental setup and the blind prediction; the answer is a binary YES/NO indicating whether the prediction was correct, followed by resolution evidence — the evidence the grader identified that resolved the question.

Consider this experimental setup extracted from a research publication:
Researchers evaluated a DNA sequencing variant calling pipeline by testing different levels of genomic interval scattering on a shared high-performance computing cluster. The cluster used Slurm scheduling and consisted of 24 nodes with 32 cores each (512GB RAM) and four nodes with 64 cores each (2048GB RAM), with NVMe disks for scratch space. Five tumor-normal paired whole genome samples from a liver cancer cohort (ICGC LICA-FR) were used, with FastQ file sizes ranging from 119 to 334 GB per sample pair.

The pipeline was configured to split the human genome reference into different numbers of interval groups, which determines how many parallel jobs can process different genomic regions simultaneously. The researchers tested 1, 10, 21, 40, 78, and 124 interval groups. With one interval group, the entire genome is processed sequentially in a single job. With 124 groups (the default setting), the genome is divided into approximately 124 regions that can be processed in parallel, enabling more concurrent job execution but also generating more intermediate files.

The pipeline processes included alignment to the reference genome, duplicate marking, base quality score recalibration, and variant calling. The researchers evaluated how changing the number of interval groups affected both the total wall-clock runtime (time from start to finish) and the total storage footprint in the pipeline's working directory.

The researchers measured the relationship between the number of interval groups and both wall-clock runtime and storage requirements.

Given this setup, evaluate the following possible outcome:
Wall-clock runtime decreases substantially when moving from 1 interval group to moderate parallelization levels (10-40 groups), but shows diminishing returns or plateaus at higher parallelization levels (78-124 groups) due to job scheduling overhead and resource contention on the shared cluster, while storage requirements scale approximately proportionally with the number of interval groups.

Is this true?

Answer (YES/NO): NO